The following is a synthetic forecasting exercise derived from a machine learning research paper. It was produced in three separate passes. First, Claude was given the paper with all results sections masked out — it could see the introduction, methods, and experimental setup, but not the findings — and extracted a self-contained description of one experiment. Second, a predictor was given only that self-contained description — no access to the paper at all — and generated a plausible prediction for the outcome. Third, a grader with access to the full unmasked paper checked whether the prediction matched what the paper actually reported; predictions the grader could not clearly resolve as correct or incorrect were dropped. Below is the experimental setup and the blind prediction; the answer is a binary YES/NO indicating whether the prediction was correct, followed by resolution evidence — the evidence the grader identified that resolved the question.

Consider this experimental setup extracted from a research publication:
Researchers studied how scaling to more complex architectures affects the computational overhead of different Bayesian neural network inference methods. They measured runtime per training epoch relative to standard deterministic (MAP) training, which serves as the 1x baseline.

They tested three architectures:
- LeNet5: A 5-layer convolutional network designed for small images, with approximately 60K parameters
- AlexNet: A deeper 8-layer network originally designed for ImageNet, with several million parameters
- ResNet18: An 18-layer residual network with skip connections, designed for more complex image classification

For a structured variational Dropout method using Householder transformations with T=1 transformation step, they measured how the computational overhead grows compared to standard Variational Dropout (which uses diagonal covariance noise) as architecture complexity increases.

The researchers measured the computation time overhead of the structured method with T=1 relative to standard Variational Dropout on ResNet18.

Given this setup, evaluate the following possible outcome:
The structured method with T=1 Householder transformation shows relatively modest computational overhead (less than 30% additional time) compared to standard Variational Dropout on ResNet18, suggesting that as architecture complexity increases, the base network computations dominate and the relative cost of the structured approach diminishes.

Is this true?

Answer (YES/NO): NO